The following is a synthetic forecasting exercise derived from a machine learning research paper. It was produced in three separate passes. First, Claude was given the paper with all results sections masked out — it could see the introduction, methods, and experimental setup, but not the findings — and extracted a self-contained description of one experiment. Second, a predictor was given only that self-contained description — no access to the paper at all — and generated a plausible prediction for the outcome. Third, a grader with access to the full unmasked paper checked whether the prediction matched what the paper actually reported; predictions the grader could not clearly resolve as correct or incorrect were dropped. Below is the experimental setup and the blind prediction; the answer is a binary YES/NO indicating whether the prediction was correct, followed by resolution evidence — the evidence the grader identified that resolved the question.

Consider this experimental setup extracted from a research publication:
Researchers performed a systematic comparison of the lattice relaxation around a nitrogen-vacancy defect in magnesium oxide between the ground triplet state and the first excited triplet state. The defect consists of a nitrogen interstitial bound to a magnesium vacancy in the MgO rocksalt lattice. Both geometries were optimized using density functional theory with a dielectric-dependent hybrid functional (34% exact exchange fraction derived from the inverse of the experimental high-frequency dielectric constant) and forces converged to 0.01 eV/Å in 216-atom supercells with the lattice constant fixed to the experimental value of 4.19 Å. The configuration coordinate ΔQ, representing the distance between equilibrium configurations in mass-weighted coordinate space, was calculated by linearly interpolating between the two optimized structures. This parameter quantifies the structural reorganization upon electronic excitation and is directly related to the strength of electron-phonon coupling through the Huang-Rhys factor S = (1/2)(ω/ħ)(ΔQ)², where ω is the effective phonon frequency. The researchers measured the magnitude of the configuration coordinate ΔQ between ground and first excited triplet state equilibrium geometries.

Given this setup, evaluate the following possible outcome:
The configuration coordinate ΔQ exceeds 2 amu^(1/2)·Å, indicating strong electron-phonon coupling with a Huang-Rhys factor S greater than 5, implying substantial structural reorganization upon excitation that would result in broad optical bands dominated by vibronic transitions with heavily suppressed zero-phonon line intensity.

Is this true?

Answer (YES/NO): YES